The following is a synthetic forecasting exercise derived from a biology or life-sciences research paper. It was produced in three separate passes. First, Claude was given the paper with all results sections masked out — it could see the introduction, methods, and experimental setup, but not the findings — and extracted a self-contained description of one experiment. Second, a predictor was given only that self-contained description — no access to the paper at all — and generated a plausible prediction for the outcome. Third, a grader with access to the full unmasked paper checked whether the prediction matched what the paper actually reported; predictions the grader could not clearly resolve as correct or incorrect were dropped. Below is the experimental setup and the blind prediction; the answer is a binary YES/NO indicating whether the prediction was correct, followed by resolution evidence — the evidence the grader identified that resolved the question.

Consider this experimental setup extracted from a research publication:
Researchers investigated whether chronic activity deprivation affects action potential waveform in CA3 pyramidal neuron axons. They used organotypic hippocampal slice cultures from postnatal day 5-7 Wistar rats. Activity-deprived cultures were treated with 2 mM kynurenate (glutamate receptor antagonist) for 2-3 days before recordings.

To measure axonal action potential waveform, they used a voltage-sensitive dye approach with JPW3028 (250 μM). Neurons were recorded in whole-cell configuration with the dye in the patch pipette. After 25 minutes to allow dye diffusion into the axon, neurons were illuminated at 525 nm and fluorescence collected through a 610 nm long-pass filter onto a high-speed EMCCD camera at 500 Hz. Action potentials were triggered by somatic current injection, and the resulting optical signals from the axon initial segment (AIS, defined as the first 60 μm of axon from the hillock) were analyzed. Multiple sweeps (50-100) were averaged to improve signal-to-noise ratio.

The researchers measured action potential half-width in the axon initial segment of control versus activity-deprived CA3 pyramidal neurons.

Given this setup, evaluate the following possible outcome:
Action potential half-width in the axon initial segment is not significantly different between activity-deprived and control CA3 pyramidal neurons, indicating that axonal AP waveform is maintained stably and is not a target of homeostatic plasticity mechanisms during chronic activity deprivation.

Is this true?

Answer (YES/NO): NO